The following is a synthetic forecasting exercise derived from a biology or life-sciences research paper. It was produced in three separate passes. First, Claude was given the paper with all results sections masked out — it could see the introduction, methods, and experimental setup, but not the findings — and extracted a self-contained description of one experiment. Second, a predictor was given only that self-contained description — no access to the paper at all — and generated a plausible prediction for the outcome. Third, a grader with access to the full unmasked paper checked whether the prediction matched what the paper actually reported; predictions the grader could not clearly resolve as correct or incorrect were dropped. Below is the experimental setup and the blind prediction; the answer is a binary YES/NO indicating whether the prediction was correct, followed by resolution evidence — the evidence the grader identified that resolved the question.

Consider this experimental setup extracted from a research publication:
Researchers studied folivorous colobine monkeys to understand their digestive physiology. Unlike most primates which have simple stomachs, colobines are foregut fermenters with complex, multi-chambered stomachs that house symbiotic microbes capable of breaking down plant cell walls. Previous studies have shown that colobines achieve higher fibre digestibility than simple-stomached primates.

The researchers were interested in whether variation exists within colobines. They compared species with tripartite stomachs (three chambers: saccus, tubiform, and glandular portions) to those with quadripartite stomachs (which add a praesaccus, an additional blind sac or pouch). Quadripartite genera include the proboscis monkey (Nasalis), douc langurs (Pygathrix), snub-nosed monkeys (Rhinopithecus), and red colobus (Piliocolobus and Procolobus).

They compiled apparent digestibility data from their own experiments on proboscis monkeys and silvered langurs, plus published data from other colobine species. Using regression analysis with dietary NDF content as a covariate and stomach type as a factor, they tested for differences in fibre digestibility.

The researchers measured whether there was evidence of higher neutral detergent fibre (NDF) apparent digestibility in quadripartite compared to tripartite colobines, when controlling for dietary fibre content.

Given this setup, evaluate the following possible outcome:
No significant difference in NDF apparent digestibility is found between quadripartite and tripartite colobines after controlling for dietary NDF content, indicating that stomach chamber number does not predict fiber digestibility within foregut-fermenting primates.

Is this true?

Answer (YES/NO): NO